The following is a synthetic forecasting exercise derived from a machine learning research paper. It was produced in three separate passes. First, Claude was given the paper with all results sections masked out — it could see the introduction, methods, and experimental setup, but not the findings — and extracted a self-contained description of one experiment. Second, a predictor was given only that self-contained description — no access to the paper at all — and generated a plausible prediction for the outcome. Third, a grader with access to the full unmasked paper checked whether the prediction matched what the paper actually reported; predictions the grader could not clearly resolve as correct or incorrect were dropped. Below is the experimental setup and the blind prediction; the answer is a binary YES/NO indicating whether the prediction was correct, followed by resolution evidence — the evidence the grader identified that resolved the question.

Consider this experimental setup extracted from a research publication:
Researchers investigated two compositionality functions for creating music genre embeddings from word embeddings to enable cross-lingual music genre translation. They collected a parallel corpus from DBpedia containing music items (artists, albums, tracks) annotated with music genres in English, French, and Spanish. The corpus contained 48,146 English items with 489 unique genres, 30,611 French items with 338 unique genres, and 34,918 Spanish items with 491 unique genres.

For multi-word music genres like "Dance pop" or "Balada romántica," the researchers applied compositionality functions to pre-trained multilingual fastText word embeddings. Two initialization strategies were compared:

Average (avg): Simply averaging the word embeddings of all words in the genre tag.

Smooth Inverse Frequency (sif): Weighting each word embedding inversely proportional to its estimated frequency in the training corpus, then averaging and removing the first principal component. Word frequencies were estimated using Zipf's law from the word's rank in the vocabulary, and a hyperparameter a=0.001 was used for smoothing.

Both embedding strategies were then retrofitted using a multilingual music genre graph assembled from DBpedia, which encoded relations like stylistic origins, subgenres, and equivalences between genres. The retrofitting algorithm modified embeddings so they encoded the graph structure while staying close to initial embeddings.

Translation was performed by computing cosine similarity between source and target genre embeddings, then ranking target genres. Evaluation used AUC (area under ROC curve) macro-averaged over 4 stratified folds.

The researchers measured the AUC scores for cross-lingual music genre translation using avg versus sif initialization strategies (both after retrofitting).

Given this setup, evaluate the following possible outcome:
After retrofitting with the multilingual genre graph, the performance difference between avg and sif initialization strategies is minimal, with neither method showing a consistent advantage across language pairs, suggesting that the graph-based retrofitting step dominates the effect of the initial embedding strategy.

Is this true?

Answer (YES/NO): NO